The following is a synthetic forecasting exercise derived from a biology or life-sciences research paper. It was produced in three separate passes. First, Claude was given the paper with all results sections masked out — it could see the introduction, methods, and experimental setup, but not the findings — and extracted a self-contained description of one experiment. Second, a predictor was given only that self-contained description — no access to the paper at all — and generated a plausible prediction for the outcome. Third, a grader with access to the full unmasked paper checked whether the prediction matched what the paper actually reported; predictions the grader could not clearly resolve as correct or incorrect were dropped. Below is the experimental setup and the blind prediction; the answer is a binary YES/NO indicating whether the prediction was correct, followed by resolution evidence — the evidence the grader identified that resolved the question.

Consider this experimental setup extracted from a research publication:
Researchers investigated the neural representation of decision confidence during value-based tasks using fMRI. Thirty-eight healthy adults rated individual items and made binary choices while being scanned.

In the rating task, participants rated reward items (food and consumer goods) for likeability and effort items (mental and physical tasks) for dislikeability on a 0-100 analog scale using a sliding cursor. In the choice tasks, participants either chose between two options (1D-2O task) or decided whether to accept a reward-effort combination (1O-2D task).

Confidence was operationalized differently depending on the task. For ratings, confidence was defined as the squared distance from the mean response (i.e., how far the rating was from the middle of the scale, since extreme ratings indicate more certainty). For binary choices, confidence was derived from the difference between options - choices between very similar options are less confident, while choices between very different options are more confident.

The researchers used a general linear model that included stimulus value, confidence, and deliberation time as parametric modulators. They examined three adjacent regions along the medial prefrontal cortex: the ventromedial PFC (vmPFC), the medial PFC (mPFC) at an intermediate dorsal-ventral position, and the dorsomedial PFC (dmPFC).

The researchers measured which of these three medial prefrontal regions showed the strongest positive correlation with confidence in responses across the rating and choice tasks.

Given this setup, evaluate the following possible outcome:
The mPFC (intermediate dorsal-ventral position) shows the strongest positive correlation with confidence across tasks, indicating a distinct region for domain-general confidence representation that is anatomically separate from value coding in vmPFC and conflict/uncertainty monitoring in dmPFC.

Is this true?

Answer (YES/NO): YES